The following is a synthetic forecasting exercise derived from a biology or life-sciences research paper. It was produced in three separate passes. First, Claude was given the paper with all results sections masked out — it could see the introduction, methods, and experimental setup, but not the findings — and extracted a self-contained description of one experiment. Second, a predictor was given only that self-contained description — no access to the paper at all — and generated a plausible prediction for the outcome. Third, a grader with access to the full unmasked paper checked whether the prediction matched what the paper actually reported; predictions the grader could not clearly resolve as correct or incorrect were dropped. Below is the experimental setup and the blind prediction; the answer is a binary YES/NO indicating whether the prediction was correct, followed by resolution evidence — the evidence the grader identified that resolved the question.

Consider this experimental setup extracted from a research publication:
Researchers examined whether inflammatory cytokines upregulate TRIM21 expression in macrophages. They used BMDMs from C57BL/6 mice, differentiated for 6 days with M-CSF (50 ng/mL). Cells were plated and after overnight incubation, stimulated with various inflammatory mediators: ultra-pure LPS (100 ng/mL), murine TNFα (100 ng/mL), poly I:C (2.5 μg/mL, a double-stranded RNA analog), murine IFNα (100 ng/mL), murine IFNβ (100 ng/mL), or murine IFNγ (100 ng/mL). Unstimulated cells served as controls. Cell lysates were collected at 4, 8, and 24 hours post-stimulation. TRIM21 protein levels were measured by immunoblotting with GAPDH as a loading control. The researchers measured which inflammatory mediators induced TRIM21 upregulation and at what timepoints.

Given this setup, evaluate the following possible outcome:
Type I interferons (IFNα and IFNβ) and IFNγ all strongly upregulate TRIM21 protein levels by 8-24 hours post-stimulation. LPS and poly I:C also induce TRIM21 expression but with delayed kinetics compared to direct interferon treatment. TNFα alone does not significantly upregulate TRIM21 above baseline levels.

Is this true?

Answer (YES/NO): NO